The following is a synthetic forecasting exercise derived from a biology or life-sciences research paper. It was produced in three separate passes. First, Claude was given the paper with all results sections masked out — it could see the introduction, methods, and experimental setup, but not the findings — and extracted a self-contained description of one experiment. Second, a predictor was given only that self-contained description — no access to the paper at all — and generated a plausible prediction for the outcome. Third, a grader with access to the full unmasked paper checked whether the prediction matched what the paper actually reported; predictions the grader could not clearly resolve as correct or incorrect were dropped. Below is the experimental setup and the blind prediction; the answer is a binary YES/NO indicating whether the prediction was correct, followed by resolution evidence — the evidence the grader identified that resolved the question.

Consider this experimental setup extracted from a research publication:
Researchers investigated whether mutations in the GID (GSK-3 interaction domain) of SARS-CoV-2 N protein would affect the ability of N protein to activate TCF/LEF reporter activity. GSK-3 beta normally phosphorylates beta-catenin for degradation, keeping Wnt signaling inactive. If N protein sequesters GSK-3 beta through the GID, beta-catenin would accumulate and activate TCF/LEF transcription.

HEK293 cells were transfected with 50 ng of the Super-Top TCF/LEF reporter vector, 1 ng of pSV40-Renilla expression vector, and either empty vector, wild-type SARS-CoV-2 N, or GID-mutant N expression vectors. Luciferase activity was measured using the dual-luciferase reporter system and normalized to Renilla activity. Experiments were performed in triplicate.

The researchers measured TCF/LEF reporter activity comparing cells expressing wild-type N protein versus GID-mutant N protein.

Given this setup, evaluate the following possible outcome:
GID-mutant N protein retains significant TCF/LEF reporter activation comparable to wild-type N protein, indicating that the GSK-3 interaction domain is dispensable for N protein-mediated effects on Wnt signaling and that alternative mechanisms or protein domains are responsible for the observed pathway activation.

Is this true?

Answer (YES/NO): NO